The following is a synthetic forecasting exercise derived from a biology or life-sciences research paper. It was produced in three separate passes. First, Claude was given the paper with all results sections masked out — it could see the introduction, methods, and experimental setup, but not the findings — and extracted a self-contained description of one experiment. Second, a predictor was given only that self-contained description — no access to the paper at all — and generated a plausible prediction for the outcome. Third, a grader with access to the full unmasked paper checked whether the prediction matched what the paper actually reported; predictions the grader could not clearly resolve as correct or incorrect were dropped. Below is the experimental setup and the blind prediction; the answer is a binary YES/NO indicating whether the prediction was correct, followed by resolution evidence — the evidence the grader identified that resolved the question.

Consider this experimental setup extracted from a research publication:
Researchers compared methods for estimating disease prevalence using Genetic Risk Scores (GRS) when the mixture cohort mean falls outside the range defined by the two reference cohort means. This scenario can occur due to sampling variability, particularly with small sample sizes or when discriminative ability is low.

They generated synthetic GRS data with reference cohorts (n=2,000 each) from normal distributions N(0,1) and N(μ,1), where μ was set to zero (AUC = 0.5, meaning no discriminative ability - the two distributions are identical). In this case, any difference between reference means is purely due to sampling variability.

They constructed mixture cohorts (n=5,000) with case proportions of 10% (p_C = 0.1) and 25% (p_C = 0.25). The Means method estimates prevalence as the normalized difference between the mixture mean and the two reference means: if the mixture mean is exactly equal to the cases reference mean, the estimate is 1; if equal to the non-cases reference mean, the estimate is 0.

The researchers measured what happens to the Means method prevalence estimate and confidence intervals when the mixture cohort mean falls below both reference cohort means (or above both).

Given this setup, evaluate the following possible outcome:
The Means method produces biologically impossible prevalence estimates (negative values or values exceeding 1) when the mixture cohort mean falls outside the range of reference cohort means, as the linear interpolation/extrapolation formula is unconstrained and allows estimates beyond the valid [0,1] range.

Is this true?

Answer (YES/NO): NO